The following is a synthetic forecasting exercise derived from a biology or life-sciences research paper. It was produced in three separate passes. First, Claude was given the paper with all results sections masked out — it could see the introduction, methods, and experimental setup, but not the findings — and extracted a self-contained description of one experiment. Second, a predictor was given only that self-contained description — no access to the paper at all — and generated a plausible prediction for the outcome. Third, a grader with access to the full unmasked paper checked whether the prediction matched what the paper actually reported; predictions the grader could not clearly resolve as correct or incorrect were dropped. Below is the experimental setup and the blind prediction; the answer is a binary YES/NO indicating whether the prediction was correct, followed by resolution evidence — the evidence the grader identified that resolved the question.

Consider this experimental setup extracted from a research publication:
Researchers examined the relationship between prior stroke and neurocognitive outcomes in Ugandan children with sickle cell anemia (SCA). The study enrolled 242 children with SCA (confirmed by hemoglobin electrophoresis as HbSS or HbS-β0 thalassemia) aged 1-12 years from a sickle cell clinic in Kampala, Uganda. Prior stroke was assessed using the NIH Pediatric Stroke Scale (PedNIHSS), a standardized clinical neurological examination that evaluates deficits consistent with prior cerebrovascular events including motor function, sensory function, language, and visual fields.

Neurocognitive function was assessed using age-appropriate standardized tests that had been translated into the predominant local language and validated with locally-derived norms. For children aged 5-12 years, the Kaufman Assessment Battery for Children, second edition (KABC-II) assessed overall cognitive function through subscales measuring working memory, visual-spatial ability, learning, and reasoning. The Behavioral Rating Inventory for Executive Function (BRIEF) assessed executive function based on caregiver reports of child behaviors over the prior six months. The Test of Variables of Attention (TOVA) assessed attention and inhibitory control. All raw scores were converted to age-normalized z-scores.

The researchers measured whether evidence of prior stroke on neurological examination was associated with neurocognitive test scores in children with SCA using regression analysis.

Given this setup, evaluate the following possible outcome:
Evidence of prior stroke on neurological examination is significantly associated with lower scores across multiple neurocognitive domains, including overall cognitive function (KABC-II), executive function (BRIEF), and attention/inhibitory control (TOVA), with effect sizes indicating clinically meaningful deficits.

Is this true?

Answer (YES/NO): NO